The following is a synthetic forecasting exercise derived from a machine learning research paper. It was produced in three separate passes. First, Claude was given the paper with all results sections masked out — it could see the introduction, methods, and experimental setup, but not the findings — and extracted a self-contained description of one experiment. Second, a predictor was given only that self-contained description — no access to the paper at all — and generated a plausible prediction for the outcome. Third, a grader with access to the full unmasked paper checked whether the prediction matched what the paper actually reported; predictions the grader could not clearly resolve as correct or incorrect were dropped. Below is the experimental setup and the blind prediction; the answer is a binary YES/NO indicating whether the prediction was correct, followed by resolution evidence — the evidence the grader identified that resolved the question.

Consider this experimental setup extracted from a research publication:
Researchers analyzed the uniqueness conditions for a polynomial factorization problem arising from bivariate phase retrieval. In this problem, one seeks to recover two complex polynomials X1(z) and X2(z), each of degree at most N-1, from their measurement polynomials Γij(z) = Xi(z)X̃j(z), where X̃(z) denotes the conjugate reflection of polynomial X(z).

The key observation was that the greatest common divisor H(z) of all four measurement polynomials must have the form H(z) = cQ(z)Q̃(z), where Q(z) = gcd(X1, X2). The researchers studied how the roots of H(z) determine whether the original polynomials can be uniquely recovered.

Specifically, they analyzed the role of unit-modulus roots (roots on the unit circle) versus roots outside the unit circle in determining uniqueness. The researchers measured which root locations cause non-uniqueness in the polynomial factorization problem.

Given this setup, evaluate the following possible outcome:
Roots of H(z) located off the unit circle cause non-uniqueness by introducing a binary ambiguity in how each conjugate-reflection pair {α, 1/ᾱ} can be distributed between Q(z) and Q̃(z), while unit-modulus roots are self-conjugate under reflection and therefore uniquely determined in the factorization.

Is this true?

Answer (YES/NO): YES